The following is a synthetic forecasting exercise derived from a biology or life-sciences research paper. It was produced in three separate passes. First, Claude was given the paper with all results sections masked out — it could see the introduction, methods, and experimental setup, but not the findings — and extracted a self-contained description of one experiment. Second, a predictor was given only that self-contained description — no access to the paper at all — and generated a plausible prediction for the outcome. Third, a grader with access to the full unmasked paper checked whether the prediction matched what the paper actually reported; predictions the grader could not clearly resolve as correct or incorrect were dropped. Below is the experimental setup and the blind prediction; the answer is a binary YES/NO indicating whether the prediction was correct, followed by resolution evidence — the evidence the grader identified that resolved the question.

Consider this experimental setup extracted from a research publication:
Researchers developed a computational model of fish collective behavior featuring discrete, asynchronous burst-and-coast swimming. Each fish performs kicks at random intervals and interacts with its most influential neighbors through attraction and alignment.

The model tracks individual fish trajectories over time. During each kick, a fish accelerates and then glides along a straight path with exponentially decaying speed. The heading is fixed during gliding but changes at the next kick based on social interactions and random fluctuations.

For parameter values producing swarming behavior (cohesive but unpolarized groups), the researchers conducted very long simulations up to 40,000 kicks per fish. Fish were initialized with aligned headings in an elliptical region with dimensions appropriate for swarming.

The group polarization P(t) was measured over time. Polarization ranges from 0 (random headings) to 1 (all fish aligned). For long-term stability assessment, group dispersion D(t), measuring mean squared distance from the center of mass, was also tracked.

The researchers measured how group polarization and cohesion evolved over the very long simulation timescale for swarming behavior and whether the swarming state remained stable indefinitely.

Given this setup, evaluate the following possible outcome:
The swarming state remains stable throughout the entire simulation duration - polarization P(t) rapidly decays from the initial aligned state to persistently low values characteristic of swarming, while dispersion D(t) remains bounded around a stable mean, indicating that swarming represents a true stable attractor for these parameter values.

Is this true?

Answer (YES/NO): YES